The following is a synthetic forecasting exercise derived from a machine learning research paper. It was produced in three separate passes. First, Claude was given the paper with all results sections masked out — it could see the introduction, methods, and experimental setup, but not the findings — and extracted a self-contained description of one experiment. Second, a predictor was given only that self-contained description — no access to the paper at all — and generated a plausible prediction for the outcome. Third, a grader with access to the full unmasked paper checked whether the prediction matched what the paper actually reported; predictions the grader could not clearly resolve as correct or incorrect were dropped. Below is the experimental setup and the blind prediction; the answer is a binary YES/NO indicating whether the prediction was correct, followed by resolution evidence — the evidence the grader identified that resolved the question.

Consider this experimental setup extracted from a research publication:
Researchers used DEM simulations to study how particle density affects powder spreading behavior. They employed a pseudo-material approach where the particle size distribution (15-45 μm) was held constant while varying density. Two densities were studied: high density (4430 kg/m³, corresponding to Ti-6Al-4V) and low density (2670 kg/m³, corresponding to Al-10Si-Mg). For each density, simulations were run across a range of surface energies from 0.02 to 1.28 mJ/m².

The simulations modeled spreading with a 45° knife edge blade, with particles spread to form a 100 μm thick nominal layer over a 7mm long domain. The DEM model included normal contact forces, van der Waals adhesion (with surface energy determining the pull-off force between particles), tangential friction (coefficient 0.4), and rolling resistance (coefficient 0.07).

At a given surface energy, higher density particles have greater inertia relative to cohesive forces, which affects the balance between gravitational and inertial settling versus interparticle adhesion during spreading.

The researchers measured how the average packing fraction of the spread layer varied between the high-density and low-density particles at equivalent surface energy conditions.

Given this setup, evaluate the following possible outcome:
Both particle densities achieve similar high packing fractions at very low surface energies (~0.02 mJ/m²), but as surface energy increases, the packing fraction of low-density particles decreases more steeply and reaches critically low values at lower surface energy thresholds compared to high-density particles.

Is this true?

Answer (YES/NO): NO